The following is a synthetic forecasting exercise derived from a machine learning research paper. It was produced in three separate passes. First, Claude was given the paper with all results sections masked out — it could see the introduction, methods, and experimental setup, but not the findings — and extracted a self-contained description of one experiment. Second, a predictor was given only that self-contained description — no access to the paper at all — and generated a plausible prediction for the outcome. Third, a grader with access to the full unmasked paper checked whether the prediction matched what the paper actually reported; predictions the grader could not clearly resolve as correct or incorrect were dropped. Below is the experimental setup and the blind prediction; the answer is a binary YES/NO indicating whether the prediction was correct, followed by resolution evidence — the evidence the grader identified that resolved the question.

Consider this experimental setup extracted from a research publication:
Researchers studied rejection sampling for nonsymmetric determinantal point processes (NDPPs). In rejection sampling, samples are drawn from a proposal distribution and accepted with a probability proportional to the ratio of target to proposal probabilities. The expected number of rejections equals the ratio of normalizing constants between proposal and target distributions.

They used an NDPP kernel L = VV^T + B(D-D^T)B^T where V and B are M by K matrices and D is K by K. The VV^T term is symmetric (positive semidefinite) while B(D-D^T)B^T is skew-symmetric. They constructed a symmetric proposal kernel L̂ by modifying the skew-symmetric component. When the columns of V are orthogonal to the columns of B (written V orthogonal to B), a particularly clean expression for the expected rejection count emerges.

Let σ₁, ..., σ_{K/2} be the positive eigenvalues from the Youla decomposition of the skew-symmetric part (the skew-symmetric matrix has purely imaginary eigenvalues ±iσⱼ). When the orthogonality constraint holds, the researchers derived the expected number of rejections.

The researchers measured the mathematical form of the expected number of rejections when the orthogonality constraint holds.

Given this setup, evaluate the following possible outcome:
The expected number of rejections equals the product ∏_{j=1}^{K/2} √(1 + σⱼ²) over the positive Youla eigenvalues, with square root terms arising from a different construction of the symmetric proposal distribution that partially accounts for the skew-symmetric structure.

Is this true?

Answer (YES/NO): NO